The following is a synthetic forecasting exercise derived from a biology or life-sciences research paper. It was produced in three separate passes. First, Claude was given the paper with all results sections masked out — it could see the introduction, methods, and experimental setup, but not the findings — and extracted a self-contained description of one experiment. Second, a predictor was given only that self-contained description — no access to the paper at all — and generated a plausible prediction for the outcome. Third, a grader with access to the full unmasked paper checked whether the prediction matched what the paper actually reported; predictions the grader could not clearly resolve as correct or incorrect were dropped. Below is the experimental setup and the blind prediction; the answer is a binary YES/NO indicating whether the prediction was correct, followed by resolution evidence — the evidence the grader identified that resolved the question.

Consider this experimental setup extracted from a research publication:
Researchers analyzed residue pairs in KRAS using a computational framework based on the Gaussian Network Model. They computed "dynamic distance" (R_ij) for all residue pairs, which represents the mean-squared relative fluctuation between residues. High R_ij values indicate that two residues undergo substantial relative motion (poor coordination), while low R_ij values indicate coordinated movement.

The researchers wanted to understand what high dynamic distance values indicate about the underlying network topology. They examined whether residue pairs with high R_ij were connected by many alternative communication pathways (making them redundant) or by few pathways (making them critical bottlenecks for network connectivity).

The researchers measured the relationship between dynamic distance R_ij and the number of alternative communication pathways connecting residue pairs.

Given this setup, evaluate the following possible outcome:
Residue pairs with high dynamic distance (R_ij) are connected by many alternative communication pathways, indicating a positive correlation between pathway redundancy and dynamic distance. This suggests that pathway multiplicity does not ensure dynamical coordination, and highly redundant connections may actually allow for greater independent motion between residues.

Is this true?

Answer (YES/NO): YES